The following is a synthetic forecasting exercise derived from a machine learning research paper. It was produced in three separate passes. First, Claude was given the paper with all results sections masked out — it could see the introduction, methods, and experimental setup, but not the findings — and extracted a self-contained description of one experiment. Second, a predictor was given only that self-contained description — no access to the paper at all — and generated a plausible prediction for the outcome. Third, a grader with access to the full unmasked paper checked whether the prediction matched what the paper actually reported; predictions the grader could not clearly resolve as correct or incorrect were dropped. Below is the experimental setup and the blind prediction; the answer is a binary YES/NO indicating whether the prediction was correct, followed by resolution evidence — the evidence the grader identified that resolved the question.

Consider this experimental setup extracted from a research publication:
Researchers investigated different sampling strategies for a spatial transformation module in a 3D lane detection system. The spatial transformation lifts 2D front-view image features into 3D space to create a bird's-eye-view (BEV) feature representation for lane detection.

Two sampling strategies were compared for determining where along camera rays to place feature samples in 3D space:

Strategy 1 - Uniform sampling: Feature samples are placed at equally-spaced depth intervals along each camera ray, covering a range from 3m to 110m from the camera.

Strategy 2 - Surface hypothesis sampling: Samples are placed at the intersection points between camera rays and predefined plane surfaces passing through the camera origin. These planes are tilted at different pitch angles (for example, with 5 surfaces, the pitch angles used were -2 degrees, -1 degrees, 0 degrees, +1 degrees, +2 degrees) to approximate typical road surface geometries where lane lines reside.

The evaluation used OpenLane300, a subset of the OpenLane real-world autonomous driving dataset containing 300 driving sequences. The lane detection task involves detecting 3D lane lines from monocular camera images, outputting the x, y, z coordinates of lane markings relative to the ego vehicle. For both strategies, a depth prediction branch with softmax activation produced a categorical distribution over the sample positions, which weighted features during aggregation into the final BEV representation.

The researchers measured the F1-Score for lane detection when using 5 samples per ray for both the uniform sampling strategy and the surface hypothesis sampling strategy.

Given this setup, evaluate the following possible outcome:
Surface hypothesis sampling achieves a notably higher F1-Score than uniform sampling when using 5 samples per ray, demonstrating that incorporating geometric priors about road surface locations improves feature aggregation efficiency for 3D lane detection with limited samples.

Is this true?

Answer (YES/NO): YES